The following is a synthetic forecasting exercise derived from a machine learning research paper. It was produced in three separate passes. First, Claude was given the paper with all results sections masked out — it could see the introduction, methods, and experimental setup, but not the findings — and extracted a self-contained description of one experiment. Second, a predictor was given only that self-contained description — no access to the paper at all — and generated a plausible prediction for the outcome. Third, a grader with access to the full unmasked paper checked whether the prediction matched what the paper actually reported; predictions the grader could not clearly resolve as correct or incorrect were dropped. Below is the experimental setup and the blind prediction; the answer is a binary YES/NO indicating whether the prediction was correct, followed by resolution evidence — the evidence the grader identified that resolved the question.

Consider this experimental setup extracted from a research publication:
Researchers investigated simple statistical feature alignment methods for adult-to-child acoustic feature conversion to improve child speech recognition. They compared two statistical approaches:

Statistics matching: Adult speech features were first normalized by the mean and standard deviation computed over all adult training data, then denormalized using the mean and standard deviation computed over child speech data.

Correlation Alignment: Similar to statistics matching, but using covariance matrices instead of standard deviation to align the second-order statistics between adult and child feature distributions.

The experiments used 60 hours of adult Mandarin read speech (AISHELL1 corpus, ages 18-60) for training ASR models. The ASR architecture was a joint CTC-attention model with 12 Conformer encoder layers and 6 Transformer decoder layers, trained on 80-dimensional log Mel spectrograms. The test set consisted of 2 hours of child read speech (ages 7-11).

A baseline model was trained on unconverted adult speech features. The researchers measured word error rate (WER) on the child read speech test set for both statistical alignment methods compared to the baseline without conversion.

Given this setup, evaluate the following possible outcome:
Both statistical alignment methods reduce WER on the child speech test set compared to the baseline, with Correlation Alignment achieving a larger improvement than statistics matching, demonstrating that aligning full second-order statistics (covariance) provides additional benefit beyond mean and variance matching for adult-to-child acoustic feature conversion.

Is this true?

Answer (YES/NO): NO